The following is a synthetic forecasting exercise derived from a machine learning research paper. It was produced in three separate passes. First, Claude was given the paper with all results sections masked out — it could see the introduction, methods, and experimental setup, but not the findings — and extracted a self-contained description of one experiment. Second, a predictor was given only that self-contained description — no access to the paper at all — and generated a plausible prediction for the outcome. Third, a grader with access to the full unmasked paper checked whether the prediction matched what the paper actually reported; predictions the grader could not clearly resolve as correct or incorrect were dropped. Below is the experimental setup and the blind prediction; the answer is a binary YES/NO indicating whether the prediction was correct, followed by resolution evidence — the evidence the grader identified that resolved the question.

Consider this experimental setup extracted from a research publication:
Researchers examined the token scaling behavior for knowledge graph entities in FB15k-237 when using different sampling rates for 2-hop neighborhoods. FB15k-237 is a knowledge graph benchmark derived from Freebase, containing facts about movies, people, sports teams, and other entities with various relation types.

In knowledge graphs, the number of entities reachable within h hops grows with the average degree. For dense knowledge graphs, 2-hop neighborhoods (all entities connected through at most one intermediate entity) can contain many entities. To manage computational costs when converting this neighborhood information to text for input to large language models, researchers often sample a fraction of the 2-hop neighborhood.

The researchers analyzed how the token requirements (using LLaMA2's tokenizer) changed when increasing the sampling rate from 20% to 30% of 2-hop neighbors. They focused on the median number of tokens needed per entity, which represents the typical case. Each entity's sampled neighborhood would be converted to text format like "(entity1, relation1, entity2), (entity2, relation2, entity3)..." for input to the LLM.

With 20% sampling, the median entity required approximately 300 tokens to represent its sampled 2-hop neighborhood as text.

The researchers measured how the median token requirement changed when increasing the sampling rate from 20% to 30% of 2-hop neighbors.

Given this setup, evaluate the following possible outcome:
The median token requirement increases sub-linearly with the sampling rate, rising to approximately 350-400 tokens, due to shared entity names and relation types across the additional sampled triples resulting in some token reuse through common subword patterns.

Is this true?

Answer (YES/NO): NO